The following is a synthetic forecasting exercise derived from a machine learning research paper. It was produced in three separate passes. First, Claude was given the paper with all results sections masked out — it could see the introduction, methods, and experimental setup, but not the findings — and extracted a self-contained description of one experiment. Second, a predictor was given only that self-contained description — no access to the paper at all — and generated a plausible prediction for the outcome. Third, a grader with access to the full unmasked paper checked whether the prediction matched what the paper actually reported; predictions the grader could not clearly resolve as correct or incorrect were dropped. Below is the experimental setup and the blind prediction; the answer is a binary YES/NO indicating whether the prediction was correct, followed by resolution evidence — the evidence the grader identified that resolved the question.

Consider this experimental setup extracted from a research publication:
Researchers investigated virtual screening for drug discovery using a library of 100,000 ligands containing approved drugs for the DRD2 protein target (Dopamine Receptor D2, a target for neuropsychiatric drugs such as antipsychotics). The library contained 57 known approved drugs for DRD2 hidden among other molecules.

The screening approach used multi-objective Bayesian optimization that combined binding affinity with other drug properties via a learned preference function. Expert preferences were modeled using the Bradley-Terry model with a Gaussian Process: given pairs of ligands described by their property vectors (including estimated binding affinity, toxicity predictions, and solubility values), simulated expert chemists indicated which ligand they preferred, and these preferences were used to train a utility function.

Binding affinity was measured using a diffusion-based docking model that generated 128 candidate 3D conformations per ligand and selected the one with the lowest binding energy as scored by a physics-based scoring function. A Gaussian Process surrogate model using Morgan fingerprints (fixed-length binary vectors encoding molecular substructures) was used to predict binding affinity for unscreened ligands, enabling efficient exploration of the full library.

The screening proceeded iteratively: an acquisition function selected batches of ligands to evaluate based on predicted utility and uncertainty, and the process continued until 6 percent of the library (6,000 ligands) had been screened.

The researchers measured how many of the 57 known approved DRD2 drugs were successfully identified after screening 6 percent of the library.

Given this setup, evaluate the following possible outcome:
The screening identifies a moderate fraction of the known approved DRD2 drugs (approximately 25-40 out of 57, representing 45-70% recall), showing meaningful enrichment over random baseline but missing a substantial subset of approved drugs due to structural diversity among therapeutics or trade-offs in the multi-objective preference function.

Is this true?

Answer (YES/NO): YES